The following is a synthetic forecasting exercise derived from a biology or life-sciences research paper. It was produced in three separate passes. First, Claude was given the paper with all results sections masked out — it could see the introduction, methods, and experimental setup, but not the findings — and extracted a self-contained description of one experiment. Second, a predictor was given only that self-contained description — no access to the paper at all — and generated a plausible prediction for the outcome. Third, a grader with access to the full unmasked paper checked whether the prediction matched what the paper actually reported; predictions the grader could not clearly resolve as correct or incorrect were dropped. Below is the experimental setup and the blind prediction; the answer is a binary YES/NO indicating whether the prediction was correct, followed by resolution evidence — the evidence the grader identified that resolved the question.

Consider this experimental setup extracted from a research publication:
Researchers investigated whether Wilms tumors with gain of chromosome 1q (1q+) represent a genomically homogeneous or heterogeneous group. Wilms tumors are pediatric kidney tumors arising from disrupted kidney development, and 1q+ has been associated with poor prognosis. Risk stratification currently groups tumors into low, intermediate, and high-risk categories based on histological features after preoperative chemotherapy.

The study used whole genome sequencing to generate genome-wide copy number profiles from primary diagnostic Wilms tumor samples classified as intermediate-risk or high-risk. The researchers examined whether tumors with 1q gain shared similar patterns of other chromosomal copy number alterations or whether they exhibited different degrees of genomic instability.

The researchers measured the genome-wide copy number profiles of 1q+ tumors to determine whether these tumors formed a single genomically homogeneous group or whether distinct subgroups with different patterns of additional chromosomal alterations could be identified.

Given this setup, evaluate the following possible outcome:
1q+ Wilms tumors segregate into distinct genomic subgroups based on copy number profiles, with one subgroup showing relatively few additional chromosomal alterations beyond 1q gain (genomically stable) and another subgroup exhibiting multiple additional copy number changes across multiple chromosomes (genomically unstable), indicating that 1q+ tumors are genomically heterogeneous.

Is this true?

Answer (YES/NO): NO